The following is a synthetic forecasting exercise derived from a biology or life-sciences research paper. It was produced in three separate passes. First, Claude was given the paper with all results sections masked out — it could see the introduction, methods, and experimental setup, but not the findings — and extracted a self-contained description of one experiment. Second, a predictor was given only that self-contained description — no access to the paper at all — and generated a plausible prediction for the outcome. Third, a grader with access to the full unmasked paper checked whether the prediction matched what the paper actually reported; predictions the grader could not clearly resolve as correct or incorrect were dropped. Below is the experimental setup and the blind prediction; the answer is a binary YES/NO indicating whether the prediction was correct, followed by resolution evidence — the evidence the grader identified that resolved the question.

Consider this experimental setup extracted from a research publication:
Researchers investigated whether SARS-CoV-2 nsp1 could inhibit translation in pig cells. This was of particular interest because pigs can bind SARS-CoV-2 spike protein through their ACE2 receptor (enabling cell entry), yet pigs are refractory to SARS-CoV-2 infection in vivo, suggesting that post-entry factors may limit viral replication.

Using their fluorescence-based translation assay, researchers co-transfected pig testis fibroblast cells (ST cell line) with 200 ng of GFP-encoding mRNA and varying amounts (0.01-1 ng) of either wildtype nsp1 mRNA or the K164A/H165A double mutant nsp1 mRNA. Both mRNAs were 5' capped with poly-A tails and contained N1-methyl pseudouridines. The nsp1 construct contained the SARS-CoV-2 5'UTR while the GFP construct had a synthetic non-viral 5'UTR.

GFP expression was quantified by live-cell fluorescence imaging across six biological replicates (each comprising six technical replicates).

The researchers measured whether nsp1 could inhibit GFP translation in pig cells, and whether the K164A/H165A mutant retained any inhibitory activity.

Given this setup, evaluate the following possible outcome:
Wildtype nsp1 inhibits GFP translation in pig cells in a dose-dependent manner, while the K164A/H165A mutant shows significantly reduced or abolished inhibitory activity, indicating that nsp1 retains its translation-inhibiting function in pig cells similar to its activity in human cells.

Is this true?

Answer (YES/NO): YES